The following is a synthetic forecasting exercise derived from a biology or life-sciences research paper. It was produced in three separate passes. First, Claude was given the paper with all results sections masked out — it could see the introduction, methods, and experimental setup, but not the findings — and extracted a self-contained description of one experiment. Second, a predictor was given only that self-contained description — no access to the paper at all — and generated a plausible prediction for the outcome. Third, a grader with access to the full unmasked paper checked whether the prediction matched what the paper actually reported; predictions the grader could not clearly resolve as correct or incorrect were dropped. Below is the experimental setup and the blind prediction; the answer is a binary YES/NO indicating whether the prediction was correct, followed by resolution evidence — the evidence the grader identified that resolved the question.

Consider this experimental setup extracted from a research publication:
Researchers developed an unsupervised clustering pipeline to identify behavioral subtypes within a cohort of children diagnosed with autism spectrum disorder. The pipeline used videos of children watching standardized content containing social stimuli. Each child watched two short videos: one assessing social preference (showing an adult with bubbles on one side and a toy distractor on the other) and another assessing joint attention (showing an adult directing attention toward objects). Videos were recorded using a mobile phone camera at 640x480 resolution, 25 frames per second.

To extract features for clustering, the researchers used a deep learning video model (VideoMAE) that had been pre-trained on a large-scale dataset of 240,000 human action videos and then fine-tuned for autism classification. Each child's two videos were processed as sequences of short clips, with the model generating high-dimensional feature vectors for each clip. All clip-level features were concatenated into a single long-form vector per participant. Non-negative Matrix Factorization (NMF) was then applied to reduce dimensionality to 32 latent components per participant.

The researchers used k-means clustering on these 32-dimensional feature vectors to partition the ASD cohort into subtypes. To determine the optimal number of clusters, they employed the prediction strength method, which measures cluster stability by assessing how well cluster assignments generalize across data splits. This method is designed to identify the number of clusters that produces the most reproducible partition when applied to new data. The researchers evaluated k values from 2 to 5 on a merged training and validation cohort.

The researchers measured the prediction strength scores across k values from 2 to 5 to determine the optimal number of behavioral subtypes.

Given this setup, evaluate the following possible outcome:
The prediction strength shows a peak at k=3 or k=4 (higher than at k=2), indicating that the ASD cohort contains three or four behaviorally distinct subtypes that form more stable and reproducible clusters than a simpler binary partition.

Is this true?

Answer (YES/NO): YES